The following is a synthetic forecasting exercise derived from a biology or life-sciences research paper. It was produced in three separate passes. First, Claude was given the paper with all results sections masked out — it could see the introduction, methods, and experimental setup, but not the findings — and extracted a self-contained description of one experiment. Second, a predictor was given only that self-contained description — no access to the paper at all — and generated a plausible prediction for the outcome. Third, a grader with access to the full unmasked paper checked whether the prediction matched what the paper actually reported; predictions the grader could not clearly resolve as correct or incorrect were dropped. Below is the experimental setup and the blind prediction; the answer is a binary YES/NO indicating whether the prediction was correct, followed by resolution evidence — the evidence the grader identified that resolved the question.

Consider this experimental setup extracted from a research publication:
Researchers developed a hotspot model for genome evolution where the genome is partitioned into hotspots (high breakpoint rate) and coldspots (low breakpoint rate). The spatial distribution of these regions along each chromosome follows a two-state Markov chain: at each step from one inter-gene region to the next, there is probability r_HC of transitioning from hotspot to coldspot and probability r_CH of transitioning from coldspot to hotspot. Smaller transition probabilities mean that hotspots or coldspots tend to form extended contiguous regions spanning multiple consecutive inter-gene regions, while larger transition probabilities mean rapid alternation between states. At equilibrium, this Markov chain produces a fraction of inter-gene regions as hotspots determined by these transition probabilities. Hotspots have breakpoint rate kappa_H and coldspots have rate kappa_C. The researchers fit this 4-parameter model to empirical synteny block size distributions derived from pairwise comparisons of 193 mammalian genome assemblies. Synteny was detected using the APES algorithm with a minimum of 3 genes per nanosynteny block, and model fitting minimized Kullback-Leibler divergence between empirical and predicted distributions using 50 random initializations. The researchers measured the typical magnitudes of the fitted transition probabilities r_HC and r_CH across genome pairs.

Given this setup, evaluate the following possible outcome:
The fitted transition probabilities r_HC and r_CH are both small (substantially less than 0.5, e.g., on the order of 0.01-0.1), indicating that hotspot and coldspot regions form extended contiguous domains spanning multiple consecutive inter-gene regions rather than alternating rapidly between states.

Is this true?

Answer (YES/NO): YES